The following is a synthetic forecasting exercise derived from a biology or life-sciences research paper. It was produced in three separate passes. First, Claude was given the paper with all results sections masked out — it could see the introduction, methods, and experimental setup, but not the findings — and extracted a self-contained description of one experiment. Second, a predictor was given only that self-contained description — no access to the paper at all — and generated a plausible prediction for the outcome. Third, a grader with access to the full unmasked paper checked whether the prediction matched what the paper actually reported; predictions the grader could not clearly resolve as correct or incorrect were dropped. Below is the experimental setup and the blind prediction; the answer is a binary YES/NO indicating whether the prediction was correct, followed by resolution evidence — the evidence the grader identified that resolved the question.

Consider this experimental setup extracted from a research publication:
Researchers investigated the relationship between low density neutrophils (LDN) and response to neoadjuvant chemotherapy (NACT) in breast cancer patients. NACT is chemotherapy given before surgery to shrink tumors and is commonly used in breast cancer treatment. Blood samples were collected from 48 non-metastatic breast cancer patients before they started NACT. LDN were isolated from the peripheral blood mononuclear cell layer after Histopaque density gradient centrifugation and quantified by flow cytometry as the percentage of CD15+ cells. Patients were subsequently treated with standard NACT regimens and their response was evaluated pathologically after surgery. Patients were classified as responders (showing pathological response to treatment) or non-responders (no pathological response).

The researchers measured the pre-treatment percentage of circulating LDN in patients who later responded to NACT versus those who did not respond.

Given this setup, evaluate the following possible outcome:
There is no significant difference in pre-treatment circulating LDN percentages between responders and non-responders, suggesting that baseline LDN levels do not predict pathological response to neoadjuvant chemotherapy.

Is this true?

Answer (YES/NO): NO